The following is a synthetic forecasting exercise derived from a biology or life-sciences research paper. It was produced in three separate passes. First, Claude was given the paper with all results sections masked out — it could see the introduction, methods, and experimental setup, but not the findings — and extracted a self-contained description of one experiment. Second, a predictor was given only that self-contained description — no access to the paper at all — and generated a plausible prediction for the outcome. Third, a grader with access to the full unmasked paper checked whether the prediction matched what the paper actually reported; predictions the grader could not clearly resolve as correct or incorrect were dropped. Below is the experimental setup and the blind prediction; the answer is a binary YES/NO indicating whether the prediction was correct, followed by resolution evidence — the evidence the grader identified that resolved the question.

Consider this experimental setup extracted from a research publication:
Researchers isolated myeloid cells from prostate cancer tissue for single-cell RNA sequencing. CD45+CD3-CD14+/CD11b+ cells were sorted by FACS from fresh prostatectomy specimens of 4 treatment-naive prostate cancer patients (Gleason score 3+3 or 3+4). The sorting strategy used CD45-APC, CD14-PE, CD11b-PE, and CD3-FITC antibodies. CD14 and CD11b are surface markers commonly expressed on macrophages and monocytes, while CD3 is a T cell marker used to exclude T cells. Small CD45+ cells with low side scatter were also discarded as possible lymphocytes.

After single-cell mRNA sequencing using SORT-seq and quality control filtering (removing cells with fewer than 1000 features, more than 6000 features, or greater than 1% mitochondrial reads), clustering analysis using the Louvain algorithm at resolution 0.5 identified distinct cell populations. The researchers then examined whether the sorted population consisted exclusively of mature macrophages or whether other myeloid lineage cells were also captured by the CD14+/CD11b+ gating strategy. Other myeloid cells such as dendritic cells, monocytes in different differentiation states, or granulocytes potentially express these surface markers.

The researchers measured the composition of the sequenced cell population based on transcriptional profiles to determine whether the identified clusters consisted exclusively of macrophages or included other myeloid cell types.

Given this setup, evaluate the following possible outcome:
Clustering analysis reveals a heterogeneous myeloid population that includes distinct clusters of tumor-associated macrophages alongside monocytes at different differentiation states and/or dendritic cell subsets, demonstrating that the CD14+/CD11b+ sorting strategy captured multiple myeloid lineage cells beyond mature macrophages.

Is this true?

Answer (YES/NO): NO